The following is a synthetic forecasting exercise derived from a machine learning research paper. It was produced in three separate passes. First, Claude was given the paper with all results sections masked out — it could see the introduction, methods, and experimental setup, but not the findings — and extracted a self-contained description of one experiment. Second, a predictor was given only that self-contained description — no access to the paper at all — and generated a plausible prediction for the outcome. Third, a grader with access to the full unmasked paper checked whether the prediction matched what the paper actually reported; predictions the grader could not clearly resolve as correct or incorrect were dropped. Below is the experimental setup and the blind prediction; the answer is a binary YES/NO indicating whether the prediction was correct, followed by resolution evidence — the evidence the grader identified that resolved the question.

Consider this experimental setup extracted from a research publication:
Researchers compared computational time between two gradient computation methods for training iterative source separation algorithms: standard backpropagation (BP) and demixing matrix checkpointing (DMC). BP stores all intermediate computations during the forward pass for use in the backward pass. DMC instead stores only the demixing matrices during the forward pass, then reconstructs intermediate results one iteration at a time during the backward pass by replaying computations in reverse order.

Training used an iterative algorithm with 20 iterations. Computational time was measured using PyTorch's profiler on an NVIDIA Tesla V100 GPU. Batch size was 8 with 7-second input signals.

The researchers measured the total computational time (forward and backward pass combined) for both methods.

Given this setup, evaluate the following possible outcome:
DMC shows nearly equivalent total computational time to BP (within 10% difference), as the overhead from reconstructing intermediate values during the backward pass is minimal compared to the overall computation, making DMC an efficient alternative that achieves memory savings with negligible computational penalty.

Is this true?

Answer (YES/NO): NO